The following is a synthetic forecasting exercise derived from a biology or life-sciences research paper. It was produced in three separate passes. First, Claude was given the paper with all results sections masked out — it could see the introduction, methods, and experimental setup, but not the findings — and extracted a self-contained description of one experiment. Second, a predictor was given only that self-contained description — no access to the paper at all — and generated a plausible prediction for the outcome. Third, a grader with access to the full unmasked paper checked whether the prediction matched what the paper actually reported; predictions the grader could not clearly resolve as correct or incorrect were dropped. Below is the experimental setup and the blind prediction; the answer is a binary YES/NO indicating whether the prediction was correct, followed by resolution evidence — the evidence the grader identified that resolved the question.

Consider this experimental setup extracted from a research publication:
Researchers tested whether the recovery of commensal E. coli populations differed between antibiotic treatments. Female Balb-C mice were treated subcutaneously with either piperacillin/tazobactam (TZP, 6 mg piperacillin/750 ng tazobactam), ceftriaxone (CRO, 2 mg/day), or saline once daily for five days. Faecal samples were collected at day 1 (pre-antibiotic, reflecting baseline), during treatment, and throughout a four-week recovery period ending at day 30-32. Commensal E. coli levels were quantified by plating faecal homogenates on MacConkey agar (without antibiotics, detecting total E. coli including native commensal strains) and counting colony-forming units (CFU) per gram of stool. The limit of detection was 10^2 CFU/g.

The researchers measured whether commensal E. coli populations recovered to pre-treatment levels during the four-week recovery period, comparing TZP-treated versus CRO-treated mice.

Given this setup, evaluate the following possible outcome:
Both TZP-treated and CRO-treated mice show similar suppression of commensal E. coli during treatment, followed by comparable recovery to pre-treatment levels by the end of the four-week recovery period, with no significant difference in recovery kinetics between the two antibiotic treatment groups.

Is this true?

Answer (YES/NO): YES